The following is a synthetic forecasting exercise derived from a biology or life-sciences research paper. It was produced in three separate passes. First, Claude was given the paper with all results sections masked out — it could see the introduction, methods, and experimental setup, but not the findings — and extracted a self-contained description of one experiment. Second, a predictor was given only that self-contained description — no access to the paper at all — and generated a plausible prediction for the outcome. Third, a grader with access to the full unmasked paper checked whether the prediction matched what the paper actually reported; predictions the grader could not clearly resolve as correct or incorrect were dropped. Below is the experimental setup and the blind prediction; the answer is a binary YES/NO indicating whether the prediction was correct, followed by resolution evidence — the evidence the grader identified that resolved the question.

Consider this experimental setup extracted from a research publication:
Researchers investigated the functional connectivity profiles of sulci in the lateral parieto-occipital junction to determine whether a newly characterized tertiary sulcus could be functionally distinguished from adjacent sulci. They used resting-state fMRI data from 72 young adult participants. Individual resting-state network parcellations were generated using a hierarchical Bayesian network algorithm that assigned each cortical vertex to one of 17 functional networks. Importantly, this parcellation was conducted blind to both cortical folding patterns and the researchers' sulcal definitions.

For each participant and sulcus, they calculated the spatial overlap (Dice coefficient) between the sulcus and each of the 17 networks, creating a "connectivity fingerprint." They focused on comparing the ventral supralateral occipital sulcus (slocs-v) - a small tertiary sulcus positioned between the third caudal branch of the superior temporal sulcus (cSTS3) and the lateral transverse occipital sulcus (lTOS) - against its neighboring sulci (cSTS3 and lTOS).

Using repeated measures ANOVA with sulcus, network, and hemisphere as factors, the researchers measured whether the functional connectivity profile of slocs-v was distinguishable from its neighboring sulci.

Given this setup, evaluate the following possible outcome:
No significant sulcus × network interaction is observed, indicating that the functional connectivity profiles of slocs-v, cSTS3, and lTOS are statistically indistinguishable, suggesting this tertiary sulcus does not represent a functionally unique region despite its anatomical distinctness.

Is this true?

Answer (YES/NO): NO